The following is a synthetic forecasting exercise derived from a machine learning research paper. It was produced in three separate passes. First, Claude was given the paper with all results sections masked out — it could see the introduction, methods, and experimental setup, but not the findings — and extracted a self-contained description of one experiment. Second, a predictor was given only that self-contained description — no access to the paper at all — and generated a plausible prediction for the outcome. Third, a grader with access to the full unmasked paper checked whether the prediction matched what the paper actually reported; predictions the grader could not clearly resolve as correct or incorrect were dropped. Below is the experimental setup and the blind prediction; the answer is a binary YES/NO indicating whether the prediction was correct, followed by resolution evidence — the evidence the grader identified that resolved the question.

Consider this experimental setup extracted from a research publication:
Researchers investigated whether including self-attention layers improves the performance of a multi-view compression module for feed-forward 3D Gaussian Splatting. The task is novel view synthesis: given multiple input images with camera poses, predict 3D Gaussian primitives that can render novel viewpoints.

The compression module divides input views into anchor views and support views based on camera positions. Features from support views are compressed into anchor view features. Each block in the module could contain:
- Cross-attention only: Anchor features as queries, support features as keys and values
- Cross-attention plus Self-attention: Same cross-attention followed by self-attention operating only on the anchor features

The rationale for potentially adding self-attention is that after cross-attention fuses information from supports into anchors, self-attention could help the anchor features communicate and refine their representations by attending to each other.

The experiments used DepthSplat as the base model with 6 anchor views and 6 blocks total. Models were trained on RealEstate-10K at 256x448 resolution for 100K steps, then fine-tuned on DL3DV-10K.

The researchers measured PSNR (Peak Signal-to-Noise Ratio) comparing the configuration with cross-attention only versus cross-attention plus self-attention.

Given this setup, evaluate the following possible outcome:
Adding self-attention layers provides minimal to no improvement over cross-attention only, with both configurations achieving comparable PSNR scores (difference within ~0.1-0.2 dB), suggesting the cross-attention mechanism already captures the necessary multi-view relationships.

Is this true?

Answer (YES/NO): NO